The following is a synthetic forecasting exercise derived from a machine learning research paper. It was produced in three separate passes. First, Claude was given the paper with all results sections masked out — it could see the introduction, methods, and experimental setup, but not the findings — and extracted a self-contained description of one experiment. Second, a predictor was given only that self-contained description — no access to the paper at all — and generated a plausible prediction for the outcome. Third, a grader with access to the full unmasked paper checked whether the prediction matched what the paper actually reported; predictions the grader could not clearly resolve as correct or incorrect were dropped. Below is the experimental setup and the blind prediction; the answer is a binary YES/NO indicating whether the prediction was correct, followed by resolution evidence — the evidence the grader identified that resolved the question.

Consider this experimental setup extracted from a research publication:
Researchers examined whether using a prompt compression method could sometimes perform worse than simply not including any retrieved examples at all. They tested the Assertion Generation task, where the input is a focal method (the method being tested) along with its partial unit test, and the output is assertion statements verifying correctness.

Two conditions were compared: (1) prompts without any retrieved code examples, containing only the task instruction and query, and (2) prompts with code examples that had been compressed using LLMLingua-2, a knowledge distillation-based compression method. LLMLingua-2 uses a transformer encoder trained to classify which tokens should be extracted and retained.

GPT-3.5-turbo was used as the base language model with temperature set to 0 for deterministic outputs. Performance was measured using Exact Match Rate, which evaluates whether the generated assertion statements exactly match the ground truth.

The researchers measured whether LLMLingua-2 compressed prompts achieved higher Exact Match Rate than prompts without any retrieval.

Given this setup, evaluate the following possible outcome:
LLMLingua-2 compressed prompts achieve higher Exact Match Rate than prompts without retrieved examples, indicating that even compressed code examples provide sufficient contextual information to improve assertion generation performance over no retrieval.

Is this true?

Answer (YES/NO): NO